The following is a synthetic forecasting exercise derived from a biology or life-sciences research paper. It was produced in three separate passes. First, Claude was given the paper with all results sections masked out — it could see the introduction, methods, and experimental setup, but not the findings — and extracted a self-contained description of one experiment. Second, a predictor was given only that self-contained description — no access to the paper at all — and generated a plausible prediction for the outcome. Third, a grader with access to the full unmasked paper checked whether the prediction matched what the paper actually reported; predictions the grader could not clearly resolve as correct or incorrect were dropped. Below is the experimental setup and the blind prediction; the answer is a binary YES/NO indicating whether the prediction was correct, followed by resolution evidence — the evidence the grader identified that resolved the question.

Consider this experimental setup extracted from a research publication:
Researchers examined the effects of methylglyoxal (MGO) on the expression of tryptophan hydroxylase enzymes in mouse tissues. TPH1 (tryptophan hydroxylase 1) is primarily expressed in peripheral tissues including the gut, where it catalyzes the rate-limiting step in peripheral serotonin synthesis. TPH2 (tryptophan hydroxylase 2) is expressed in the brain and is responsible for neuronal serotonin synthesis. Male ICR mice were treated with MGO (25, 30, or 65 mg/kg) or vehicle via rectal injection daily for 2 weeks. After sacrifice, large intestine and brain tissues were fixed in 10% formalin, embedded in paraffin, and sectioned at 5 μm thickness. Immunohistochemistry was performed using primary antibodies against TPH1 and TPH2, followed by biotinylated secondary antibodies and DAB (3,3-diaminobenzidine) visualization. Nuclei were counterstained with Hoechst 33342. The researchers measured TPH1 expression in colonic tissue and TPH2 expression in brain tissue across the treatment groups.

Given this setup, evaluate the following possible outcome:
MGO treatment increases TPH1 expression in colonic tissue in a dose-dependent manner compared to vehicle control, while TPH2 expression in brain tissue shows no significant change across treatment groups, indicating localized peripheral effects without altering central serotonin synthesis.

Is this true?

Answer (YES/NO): NO